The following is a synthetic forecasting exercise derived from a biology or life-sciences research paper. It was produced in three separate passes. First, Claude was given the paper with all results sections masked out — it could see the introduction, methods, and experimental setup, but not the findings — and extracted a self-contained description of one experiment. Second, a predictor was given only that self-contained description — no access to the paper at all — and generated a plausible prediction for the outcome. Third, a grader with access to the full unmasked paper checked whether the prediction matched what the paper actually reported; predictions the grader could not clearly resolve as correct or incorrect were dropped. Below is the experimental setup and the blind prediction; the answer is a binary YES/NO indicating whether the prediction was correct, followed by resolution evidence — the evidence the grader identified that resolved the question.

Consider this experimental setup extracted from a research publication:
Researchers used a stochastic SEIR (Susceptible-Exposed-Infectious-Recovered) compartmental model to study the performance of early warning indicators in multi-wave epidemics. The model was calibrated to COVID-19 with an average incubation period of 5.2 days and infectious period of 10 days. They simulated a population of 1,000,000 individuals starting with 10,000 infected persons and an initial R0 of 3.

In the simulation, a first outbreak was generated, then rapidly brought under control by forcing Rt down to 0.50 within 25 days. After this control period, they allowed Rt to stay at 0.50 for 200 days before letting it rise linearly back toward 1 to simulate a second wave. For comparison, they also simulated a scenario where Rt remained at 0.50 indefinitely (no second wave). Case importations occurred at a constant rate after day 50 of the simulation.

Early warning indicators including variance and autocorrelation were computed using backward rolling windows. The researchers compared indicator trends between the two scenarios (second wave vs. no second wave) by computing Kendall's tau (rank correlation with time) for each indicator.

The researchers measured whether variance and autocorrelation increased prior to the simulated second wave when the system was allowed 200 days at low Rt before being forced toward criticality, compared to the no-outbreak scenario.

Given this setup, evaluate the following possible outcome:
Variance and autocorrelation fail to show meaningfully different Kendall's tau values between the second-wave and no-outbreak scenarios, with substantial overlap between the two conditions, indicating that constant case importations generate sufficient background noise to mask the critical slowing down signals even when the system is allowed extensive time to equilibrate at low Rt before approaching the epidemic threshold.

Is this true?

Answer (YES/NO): NO